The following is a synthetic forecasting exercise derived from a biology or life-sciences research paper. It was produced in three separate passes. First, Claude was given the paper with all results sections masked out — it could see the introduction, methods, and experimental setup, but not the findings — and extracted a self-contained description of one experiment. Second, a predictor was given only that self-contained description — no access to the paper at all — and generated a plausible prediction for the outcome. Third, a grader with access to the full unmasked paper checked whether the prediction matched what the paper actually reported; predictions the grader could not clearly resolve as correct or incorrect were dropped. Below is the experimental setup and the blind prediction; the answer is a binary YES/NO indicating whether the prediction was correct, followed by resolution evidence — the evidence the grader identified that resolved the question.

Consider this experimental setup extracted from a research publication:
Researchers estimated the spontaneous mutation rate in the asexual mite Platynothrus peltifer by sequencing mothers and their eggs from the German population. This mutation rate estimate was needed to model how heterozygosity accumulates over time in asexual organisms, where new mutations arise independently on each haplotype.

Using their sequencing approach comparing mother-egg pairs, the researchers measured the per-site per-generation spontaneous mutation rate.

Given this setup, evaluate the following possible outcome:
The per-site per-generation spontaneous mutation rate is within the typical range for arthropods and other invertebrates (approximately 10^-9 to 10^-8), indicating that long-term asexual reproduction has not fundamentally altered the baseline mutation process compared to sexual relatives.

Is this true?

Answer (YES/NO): YES